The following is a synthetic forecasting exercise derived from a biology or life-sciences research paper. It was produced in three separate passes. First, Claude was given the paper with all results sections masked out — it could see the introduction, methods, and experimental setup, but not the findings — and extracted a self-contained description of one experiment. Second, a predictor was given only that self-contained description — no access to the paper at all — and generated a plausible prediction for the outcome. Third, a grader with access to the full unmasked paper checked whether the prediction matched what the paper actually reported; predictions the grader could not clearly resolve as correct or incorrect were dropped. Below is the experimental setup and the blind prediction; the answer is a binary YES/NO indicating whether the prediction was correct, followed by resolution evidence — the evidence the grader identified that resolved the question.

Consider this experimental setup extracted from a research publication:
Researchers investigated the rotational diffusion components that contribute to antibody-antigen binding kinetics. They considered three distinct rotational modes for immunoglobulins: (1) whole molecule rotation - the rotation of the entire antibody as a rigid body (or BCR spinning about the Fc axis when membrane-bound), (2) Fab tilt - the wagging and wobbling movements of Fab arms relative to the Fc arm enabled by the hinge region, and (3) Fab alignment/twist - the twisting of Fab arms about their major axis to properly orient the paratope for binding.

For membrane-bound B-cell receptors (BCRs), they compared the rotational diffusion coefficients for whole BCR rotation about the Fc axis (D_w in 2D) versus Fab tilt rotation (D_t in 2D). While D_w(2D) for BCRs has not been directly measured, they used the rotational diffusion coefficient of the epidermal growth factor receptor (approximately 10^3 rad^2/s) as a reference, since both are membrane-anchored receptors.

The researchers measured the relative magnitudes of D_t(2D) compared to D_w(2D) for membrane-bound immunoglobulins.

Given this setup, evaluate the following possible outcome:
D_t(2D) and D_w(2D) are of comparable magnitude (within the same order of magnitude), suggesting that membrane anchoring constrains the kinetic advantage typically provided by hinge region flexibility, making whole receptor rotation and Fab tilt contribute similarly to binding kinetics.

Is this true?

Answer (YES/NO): NO